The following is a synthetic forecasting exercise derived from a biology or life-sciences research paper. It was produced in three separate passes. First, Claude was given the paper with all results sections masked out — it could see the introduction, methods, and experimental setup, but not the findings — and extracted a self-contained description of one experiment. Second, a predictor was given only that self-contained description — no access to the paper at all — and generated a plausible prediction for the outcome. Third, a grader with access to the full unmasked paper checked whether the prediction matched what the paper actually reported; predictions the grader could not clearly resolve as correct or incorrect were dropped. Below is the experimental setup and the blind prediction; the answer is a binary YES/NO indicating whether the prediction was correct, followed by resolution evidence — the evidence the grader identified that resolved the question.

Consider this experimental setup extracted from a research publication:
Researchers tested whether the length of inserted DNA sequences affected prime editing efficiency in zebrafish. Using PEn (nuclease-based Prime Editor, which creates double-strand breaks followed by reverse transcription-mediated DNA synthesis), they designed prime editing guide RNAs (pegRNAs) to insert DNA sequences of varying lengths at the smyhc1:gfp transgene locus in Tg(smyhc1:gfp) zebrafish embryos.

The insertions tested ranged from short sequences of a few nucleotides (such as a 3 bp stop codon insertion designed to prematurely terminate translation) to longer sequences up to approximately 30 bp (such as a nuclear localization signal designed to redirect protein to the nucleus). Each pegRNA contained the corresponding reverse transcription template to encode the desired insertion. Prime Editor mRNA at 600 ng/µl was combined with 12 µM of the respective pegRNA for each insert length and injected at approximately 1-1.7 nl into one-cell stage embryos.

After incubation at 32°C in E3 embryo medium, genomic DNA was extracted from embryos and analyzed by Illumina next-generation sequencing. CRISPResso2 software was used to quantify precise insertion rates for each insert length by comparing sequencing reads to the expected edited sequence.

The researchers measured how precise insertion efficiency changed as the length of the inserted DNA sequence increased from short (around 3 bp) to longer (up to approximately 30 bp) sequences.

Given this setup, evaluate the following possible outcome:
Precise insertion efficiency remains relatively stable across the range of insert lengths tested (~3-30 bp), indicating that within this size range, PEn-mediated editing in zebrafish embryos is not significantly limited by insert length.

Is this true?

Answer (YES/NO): NO